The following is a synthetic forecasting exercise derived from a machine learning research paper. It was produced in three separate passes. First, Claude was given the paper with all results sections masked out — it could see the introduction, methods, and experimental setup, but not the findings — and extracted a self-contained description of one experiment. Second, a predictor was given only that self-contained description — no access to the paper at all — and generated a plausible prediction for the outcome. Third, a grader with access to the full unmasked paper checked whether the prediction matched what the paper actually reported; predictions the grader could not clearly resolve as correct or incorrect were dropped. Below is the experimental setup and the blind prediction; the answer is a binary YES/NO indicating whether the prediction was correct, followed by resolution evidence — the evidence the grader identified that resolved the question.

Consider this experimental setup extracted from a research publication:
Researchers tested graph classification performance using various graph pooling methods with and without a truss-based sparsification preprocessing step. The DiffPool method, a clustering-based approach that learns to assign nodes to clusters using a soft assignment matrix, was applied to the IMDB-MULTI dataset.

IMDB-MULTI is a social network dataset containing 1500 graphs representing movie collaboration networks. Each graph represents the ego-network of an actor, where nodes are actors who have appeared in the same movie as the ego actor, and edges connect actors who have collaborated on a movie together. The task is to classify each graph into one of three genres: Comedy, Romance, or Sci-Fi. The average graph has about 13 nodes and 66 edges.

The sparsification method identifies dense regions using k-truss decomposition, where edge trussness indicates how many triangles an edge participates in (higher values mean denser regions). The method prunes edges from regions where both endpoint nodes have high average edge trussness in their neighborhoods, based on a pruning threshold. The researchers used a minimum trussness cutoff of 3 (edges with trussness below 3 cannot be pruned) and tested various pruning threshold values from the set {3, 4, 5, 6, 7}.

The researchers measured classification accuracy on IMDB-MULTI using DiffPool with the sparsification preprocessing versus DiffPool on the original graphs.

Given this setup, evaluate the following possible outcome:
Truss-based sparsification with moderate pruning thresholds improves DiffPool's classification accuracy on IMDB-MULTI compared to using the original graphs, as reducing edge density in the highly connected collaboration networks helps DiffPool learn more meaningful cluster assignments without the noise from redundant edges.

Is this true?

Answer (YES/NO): NO